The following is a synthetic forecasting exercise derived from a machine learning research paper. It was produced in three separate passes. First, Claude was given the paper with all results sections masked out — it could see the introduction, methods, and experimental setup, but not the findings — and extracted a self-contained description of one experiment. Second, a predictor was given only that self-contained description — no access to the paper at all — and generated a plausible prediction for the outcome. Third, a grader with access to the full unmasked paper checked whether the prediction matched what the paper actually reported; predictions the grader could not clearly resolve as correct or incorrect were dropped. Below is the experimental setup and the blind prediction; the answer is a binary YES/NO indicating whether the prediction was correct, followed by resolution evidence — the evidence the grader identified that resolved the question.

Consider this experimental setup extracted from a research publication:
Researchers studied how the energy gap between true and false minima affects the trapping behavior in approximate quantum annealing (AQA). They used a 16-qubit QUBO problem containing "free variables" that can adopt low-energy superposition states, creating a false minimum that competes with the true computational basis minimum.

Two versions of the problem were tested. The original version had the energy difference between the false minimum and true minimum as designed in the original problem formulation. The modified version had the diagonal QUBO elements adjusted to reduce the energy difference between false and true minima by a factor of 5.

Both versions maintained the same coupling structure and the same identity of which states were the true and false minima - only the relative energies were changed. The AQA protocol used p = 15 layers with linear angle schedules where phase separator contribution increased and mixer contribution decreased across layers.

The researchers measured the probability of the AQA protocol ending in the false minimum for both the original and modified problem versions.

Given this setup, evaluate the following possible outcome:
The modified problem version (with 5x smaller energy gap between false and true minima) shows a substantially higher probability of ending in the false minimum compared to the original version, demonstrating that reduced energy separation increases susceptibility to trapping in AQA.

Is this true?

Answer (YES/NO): YES